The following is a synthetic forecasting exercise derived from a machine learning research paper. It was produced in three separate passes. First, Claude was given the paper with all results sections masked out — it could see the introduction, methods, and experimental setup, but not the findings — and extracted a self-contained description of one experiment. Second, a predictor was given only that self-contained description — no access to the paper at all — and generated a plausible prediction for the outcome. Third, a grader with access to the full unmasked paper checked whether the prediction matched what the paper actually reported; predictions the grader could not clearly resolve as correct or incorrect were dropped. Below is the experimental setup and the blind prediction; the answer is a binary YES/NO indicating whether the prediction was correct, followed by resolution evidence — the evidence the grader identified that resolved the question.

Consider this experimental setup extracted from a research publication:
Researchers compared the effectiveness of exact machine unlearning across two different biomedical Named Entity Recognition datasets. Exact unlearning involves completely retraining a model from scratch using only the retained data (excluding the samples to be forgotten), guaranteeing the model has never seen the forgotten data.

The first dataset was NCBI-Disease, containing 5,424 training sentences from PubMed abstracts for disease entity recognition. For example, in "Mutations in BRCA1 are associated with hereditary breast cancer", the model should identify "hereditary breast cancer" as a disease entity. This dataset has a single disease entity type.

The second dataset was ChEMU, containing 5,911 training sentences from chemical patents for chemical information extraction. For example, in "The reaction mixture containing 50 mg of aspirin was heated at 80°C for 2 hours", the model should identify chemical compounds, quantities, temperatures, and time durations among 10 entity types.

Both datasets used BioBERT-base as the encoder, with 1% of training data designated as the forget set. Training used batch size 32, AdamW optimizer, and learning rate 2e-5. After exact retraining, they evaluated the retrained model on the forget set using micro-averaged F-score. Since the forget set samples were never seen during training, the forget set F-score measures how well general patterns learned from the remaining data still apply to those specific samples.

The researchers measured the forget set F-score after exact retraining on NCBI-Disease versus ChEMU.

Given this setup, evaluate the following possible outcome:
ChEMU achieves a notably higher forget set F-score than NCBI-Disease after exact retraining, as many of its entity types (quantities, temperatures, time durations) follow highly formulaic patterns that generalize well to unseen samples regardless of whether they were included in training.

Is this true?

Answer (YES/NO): YES